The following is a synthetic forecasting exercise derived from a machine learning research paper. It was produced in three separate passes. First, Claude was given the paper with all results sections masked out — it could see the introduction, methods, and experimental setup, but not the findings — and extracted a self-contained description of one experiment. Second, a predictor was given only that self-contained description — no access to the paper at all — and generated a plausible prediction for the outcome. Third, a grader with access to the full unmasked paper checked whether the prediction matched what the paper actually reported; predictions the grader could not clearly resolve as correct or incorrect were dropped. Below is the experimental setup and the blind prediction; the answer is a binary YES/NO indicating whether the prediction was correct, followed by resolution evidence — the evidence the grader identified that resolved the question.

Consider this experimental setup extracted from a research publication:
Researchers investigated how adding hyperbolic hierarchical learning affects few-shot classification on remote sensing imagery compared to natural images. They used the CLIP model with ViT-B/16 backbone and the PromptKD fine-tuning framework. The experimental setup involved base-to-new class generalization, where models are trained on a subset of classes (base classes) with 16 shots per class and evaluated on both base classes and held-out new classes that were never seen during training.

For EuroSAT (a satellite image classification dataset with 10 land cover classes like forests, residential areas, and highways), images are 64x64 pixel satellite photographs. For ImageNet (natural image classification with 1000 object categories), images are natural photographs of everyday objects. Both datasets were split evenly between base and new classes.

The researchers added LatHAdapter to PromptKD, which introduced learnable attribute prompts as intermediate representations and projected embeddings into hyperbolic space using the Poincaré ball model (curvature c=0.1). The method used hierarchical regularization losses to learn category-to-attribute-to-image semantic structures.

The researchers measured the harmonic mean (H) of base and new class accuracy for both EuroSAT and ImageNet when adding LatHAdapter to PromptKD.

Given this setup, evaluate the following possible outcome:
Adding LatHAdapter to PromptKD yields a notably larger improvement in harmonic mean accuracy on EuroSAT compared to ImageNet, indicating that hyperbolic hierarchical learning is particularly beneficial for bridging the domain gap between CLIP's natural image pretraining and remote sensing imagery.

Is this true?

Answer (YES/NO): YES